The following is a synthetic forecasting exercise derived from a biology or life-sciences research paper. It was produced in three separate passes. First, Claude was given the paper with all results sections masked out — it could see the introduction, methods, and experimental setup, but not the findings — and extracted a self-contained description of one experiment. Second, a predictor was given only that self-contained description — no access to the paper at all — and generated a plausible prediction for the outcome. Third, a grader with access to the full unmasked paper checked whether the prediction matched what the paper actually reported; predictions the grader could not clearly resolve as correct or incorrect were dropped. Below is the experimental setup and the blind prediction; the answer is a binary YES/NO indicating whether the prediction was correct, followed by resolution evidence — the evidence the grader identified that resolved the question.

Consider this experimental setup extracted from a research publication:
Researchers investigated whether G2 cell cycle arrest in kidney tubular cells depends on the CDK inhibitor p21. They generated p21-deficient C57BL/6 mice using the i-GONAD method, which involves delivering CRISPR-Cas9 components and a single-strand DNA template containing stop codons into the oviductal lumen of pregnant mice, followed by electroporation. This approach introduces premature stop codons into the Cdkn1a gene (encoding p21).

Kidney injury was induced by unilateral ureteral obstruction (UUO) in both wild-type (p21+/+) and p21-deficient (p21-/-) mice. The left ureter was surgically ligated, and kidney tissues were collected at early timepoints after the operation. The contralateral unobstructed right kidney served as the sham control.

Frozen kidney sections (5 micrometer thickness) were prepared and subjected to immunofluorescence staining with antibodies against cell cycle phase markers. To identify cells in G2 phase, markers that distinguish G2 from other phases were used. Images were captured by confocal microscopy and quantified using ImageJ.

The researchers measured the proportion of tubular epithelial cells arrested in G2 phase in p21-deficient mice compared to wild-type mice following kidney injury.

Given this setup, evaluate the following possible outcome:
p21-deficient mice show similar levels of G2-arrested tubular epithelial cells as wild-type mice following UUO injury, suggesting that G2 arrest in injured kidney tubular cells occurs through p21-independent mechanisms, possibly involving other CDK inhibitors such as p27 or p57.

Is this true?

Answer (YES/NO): NO